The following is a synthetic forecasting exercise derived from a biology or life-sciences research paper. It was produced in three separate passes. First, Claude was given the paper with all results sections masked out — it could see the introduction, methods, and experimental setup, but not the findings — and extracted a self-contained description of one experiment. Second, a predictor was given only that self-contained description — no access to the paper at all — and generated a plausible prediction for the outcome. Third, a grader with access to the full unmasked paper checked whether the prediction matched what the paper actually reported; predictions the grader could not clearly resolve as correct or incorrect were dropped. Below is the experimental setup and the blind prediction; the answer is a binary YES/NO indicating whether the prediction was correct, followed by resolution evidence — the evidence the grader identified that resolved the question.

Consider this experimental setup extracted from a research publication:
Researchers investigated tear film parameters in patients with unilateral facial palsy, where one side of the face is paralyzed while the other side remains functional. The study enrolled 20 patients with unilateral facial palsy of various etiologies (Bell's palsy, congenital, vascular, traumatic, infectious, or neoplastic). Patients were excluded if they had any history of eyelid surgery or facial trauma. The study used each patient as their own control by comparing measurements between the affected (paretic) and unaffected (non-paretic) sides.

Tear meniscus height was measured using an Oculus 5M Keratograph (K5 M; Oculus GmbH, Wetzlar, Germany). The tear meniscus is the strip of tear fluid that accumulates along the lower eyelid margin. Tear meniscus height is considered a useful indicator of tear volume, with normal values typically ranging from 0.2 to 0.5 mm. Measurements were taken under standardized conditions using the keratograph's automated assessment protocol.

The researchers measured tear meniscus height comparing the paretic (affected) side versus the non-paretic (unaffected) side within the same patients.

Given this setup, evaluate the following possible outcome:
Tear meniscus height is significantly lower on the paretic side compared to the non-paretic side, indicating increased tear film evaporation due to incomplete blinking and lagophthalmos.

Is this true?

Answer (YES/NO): NO